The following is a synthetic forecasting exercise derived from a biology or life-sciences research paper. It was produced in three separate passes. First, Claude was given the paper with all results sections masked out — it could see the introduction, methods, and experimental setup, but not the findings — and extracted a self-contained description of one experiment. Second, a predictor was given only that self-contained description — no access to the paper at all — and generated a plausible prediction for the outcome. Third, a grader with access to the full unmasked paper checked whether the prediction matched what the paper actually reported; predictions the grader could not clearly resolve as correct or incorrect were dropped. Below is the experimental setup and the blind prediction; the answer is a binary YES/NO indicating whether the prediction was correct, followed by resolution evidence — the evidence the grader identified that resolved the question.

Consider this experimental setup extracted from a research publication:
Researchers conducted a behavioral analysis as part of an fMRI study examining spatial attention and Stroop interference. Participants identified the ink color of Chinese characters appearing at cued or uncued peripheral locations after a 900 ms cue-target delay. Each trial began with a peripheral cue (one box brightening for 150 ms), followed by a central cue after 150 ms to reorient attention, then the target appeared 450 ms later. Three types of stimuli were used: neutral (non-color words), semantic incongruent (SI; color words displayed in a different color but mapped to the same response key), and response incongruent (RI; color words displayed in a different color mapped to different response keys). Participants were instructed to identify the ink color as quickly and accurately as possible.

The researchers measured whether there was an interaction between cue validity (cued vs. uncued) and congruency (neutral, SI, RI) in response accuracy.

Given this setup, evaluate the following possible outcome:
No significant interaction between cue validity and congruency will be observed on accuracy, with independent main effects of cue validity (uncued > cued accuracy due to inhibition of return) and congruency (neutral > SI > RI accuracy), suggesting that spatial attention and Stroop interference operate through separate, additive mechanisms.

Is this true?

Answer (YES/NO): NO